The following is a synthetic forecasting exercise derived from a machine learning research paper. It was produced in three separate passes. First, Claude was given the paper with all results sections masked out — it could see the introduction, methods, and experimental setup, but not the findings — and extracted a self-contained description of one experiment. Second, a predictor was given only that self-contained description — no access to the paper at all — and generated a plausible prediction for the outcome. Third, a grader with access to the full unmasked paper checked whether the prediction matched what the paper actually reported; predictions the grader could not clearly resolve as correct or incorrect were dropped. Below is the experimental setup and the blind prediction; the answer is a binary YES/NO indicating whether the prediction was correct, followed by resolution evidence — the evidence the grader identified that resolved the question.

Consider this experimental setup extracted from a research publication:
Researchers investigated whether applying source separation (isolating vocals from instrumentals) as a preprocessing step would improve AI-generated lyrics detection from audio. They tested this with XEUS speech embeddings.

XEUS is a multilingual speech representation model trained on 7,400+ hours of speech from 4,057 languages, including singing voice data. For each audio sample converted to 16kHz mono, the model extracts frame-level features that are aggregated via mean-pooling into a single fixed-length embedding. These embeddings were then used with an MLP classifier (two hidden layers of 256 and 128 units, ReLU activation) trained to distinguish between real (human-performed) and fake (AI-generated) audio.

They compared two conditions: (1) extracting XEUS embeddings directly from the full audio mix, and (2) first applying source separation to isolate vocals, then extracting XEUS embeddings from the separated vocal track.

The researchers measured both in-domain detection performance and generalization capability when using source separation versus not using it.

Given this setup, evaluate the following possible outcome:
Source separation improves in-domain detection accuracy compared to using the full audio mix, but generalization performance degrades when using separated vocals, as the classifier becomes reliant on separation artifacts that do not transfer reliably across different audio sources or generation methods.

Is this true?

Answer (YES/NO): NO